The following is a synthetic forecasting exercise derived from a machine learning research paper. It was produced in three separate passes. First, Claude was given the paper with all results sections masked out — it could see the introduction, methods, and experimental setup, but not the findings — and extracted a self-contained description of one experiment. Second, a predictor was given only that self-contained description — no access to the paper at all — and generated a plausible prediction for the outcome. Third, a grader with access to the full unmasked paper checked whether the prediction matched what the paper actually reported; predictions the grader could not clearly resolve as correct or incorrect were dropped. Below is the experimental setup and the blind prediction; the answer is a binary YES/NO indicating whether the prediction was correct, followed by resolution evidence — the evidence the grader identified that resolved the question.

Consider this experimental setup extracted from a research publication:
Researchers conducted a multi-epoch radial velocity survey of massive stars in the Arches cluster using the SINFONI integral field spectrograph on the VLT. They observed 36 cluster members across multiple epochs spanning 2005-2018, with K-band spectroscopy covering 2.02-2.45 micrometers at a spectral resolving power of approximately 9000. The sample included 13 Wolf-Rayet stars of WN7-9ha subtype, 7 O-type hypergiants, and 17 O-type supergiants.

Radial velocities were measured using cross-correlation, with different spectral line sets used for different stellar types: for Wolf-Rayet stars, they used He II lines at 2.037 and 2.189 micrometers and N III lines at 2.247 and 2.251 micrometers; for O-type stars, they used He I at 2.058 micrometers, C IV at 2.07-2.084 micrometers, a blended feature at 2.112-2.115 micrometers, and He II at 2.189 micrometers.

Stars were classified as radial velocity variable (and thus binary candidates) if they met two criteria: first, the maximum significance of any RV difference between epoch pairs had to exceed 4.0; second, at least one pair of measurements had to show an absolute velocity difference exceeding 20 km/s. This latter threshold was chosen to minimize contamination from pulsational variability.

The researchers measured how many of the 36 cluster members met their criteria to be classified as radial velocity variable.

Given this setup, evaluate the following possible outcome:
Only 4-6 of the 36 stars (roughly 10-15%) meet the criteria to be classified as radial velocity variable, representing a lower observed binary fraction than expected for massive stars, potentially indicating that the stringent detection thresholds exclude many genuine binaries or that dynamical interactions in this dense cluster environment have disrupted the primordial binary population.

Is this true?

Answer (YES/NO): NO